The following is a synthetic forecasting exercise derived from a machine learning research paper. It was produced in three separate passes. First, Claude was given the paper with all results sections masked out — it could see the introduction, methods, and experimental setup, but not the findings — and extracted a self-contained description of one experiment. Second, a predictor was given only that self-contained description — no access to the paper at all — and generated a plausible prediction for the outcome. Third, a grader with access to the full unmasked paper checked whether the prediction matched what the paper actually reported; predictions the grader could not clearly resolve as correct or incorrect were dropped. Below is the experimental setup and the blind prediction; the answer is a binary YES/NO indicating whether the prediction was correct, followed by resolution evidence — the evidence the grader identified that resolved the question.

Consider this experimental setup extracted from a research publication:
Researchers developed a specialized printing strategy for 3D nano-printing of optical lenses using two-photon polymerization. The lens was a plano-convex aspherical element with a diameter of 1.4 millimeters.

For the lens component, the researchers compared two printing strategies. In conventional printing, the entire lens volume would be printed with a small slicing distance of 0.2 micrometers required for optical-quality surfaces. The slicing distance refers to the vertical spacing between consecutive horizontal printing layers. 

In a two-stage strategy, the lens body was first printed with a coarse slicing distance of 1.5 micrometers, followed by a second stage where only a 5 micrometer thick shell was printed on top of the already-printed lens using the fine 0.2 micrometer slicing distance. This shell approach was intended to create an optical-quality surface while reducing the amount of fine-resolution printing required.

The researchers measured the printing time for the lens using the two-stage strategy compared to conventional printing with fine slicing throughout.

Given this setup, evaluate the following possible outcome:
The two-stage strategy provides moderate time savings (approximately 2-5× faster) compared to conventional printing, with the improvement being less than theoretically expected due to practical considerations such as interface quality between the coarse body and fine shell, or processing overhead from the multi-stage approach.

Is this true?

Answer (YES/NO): YES